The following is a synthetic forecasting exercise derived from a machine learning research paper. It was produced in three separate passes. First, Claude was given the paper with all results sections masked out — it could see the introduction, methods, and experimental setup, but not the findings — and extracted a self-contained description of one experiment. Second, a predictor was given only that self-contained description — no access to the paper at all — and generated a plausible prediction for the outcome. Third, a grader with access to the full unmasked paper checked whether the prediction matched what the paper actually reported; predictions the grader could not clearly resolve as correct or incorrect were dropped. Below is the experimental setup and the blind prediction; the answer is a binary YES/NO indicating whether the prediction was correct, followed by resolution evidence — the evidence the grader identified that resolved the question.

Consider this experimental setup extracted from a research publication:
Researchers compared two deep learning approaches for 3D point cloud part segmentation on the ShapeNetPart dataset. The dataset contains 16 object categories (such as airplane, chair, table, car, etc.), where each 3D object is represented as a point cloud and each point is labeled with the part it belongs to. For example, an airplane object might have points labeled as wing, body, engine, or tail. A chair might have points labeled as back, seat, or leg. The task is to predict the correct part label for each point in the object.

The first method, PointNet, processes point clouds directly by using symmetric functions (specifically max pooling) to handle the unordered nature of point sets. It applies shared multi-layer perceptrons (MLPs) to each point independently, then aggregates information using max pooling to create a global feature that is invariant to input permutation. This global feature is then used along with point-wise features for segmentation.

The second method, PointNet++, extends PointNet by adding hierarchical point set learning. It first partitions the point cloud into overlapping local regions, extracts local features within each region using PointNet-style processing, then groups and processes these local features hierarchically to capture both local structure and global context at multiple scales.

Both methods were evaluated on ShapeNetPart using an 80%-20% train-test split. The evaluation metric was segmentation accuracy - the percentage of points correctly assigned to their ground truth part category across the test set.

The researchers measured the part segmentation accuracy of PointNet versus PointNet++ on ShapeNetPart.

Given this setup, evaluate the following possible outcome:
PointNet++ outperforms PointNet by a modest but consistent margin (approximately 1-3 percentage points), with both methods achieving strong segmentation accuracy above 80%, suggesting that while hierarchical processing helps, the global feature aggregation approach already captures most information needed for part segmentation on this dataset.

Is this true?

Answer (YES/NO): NO